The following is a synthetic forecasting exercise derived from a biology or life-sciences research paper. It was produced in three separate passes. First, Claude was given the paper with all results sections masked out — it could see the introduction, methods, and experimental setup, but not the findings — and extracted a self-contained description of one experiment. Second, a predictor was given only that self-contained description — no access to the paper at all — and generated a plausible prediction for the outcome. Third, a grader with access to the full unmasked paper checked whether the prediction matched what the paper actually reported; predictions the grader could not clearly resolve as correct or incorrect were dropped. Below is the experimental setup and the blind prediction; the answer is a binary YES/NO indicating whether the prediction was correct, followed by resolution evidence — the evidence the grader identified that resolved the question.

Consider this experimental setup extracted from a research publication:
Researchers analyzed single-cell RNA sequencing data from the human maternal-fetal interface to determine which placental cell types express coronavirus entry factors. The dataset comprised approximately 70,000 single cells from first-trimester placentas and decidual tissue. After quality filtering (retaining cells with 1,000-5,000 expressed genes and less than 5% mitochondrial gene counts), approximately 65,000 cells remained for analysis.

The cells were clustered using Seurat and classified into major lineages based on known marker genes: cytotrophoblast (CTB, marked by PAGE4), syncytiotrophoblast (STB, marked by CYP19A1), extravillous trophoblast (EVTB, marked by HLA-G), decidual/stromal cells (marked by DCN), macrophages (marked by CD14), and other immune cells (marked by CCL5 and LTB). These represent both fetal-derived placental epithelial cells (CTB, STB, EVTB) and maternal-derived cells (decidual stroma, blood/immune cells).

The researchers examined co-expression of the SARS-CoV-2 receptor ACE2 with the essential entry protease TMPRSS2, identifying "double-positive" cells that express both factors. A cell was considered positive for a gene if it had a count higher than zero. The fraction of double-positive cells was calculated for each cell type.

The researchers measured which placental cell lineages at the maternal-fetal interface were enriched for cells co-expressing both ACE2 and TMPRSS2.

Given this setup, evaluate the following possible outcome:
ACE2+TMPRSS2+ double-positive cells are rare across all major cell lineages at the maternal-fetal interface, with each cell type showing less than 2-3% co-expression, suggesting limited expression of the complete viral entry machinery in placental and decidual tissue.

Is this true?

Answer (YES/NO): YES